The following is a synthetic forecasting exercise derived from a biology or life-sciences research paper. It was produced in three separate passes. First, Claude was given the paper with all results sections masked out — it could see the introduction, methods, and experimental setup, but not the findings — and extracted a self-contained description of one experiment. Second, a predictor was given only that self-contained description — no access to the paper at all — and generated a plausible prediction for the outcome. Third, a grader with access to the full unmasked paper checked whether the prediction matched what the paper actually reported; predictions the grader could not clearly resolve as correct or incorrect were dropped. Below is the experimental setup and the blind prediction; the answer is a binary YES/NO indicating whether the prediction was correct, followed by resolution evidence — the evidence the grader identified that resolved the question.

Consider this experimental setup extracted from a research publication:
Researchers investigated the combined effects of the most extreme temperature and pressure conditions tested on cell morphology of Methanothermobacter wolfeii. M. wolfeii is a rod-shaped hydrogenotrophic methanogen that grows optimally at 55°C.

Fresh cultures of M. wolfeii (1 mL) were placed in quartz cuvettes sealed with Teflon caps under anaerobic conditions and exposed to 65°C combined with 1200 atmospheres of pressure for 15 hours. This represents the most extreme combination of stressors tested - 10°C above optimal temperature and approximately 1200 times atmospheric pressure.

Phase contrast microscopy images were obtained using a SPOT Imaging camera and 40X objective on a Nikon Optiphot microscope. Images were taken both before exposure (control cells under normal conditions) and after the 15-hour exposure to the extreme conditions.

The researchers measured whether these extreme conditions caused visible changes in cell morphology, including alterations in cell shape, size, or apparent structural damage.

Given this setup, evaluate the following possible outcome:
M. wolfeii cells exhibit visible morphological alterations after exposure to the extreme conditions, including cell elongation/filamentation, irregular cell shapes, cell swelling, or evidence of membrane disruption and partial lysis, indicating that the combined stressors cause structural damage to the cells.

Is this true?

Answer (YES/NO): NO